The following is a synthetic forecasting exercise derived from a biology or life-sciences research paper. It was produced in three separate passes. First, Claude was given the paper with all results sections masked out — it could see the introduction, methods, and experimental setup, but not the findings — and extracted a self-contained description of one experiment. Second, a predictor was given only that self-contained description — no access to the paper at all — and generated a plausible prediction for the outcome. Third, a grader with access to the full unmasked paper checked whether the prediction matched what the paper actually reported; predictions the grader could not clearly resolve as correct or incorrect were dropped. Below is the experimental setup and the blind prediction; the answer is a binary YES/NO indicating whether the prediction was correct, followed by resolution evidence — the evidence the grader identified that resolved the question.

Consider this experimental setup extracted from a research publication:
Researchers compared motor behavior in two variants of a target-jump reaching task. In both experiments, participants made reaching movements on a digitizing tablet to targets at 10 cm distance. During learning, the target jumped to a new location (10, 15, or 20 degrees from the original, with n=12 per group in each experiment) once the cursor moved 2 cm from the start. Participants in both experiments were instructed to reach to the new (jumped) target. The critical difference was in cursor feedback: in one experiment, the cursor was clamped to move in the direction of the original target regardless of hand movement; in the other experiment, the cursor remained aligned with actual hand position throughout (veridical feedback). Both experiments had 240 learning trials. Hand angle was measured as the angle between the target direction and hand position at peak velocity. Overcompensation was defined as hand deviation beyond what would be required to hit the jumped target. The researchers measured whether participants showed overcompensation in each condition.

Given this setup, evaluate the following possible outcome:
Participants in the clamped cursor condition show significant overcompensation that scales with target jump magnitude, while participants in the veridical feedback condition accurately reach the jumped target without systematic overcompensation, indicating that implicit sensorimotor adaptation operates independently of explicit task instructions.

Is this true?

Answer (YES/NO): YES